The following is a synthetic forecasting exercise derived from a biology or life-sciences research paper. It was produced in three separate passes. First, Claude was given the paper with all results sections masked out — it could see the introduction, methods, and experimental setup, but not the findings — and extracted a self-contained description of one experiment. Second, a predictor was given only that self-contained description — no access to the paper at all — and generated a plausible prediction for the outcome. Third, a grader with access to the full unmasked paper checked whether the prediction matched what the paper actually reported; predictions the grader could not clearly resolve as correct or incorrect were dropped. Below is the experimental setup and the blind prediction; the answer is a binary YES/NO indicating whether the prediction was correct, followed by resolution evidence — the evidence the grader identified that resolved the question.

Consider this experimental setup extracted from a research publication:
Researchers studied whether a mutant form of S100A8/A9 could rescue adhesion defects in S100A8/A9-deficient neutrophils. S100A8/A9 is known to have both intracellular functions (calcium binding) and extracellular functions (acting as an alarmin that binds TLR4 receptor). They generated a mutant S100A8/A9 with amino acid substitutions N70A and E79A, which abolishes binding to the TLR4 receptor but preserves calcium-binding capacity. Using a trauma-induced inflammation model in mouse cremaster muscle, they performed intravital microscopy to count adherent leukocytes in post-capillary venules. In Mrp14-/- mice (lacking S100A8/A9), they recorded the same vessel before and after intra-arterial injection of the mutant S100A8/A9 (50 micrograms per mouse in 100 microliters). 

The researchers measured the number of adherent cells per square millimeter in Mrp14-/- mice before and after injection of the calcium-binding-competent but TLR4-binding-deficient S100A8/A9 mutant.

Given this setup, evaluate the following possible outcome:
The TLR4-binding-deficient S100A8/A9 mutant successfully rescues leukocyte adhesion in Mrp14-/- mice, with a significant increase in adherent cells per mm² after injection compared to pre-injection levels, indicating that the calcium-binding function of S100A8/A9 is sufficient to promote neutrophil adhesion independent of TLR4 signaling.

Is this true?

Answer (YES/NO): NO